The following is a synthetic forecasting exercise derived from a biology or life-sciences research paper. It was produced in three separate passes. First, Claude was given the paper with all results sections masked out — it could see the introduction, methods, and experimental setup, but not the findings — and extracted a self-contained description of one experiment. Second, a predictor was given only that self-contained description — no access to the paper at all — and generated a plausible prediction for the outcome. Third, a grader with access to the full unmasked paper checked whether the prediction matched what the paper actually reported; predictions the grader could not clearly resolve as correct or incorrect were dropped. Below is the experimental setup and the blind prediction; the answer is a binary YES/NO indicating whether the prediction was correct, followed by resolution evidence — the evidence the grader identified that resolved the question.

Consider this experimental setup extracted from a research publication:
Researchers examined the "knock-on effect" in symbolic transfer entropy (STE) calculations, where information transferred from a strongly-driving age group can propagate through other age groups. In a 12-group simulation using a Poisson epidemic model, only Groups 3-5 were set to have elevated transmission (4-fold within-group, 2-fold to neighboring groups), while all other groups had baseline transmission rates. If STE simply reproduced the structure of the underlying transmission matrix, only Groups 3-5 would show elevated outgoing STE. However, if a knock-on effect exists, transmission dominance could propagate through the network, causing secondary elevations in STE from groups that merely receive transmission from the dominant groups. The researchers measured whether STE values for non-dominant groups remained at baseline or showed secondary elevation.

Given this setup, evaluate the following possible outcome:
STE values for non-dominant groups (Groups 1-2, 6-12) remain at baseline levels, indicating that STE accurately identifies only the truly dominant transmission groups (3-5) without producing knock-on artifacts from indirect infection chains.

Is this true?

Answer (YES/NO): NO